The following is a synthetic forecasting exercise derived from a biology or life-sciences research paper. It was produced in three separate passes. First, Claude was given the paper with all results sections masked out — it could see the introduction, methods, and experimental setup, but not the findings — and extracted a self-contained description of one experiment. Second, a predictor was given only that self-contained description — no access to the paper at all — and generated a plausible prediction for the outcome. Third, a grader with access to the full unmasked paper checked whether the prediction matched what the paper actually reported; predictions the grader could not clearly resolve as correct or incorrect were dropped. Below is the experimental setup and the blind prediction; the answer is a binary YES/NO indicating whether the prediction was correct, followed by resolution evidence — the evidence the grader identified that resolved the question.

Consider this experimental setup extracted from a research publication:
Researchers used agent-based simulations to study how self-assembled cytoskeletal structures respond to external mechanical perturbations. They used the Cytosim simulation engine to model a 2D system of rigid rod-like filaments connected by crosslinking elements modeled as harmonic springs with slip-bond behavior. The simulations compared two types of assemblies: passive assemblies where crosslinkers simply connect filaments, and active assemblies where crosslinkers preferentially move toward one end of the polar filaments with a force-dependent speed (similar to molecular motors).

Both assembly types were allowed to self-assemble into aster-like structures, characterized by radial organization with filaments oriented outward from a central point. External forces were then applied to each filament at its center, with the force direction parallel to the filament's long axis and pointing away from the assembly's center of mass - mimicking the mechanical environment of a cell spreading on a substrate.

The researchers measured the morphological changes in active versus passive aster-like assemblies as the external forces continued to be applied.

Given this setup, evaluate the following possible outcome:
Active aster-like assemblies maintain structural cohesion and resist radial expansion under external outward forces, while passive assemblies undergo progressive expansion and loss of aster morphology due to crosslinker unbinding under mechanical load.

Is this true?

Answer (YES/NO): NO